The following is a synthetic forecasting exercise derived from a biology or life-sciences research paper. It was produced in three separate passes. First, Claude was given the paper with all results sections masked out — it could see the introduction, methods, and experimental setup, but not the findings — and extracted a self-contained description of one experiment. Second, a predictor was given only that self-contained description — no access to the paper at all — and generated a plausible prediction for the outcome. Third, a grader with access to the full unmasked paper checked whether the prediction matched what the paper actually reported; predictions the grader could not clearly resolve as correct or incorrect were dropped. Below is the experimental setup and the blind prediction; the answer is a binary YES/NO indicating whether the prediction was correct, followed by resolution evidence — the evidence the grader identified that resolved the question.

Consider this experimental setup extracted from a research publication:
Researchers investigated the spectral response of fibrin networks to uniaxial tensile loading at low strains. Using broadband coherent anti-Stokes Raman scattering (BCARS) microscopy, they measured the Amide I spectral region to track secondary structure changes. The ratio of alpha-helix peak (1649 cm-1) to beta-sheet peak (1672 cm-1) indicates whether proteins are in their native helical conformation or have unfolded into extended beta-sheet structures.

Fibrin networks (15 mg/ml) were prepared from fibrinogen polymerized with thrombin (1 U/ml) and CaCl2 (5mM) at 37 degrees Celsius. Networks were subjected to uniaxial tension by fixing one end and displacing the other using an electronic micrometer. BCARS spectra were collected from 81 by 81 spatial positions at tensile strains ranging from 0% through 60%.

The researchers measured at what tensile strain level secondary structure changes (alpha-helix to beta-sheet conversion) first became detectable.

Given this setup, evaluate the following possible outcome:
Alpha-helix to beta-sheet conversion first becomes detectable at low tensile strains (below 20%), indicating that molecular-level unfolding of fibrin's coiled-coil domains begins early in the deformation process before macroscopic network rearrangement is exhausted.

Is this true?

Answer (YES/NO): NO